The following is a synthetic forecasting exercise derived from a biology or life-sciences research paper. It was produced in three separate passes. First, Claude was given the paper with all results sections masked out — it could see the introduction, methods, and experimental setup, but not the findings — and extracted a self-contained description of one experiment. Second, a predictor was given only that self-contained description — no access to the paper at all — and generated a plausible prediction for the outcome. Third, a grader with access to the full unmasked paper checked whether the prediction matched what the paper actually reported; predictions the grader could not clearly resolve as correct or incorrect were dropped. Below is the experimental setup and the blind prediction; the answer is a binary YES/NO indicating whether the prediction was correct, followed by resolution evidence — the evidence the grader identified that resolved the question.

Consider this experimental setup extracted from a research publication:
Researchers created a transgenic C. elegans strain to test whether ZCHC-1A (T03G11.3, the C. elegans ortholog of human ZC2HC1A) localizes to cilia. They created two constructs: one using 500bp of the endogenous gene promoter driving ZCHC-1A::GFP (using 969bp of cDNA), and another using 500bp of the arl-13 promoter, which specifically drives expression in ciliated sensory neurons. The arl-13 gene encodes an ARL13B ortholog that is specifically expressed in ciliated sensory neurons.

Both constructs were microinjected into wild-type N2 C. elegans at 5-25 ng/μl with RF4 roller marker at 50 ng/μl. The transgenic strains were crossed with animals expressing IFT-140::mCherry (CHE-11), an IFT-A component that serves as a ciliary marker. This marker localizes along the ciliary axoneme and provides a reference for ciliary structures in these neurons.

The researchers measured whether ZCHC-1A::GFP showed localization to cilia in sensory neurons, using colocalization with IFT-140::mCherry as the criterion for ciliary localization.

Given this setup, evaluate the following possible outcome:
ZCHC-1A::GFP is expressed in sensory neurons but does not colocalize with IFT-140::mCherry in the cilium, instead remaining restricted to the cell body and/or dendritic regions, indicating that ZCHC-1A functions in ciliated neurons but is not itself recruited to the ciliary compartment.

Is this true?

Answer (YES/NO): NO